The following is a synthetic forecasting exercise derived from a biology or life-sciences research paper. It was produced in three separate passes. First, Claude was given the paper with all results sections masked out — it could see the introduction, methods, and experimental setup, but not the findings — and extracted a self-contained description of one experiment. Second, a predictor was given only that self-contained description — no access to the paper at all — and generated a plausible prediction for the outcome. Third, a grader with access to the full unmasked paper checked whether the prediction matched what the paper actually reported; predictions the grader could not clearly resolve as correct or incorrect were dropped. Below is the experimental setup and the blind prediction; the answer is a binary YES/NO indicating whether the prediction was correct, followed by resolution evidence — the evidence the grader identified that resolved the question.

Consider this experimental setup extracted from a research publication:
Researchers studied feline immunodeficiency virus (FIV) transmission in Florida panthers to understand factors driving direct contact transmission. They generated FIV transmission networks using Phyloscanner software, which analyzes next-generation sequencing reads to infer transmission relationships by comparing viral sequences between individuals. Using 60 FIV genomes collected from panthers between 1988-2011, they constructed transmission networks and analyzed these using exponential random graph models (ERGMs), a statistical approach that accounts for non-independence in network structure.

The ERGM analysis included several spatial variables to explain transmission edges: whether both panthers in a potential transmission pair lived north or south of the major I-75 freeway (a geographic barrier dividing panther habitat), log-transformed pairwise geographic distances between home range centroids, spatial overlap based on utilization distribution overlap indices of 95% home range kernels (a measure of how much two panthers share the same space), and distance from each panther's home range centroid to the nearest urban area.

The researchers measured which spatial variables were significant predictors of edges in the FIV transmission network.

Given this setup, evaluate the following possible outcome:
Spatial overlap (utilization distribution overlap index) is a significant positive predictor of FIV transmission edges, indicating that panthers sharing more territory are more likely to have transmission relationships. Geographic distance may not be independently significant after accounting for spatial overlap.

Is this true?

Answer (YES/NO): NO